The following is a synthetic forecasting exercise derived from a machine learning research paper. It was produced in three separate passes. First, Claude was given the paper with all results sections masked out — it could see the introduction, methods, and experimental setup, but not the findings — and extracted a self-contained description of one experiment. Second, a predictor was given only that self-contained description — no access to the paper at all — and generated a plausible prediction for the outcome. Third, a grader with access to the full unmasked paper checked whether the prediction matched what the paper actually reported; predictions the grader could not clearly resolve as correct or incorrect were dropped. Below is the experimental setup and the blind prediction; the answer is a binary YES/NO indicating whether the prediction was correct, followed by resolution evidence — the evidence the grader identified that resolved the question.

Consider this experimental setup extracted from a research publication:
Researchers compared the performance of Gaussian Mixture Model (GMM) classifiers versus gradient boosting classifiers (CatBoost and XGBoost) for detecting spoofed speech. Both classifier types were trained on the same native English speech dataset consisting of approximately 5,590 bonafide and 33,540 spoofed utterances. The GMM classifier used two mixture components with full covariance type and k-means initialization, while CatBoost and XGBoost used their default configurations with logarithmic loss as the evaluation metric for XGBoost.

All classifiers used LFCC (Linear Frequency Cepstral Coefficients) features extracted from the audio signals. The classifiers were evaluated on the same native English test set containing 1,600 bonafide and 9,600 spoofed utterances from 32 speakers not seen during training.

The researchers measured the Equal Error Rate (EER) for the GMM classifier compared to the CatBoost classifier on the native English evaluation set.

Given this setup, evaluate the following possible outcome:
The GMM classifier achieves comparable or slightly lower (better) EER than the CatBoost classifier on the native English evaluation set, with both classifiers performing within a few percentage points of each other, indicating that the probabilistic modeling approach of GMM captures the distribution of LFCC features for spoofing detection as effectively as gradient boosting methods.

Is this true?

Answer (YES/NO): NO